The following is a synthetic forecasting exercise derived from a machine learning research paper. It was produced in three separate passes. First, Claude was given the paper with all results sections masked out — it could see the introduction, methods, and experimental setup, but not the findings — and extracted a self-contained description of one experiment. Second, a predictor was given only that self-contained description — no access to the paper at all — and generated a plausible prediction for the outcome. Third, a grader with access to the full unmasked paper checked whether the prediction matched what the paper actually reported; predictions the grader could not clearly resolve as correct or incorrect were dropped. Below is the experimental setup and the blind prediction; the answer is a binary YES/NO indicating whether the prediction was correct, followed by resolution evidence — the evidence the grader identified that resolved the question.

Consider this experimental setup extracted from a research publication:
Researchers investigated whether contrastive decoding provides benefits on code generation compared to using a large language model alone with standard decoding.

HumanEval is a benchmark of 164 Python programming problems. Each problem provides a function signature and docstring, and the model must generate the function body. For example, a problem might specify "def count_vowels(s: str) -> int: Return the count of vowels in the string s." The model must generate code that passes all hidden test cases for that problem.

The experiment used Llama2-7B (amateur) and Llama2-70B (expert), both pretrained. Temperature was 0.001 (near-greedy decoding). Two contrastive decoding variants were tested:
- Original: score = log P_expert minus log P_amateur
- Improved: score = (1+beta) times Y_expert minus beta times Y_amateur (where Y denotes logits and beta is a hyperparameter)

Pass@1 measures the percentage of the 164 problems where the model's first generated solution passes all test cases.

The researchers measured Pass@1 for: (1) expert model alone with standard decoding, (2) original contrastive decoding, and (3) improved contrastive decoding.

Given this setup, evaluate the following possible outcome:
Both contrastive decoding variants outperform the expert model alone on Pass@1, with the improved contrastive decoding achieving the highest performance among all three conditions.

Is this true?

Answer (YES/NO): NO